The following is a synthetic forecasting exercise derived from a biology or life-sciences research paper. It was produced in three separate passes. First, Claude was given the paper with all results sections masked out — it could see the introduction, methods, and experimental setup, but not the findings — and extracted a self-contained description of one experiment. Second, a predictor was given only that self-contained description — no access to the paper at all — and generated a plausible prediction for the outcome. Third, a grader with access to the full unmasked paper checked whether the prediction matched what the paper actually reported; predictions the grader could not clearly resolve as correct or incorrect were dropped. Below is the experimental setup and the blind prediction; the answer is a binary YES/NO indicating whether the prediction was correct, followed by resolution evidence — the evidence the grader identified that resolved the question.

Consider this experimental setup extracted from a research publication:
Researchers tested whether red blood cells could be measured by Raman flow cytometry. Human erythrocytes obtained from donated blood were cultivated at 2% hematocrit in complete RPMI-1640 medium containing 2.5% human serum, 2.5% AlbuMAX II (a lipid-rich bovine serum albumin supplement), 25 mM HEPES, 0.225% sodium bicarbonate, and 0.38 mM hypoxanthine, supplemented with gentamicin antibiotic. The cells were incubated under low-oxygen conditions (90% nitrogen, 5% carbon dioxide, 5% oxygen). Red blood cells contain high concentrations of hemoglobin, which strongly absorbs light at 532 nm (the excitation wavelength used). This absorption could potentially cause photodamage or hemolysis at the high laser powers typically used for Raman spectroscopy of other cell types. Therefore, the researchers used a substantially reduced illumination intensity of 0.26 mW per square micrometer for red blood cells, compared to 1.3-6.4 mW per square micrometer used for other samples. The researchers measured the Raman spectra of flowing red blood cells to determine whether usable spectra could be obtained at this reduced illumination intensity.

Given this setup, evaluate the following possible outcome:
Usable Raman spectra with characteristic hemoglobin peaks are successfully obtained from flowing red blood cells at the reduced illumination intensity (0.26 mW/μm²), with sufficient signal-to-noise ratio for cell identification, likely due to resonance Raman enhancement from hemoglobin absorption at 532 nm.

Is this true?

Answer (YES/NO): YES